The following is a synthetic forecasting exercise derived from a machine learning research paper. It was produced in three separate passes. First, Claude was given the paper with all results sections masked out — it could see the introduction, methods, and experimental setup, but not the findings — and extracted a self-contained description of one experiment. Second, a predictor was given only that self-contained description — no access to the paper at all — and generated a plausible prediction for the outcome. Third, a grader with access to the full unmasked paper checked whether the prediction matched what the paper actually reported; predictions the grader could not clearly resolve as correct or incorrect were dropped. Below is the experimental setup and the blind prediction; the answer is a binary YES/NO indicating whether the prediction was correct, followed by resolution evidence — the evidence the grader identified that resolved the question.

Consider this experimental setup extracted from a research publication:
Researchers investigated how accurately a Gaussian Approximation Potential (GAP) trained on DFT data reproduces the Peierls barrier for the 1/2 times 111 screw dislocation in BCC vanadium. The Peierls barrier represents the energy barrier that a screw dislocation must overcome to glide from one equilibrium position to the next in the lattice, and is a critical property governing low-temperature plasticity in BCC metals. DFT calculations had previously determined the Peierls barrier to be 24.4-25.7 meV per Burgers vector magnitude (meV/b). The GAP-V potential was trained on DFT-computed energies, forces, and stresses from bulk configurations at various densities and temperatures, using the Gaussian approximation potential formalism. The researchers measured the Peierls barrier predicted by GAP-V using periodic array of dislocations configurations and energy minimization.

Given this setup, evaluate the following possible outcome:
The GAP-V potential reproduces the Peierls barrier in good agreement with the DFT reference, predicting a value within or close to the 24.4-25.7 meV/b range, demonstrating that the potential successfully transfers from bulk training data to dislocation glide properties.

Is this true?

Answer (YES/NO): NO